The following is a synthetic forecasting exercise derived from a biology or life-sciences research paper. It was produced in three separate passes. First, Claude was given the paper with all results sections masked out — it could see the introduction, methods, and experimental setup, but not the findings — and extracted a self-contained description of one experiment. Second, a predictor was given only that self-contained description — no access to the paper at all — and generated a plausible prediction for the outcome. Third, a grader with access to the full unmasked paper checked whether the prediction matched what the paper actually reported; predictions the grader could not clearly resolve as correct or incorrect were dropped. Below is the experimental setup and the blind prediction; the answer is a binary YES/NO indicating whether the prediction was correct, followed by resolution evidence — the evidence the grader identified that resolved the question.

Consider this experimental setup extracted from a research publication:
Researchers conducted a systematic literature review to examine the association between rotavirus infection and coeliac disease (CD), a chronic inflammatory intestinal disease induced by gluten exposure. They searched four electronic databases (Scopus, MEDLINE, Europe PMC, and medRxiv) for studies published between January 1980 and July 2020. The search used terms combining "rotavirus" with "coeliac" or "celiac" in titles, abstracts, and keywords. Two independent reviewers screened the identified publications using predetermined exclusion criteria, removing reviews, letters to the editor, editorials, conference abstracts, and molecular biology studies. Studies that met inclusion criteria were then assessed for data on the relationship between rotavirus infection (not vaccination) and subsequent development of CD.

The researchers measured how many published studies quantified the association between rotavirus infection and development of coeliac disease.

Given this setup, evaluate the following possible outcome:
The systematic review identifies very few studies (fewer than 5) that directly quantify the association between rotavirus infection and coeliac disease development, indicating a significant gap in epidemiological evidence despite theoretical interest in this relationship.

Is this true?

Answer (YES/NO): YES